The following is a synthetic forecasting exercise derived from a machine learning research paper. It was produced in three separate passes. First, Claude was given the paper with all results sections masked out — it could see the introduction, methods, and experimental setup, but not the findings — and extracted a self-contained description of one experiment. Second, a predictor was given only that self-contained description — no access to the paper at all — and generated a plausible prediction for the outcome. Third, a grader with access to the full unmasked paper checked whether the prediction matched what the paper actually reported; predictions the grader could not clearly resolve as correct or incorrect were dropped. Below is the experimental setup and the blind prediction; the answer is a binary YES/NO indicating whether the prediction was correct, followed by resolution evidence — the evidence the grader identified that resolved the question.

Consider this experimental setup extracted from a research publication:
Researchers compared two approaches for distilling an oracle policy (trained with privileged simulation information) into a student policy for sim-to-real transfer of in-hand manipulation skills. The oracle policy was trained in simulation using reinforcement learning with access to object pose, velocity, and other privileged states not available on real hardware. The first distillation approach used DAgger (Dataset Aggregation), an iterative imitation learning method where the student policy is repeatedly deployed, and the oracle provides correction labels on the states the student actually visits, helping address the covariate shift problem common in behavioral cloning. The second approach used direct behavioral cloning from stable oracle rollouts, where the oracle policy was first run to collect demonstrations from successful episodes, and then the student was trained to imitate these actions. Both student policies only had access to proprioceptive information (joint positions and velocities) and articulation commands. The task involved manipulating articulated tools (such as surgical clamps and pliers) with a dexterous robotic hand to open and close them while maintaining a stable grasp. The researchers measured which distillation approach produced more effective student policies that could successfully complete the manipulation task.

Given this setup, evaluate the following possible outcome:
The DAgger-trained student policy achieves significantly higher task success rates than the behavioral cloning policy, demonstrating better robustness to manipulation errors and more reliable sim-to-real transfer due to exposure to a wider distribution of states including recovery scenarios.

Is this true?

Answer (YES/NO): NO